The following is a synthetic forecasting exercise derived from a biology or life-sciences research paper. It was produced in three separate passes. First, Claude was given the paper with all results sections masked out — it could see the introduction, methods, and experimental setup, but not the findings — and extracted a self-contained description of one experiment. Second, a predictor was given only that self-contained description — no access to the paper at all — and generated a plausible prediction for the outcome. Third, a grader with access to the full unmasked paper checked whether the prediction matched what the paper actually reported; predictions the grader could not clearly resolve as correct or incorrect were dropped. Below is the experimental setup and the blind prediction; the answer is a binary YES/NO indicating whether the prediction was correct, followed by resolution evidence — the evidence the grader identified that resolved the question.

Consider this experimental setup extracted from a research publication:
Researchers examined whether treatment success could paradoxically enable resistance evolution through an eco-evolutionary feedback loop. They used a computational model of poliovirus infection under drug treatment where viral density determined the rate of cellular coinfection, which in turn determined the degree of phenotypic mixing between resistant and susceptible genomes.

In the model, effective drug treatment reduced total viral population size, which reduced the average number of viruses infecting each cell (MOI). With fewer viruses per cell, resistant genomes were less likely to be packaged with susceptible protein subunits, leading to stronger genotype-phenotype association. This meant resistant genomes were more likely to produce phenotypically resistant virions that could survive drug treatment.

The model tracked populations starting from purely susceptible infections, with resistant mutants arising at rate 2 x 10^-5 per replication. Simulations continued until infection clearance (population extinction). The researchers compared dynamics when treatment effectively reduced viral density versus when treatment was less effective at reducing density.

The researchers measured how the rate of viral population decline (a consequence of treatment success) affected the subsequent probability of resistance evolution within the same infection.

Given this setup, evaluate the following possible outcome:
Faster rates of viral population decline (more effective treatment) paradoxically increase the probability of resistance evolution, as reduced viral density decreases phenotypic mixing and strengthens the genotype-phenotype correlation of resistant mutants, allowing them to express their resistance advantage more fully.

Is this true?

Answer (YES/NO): YES